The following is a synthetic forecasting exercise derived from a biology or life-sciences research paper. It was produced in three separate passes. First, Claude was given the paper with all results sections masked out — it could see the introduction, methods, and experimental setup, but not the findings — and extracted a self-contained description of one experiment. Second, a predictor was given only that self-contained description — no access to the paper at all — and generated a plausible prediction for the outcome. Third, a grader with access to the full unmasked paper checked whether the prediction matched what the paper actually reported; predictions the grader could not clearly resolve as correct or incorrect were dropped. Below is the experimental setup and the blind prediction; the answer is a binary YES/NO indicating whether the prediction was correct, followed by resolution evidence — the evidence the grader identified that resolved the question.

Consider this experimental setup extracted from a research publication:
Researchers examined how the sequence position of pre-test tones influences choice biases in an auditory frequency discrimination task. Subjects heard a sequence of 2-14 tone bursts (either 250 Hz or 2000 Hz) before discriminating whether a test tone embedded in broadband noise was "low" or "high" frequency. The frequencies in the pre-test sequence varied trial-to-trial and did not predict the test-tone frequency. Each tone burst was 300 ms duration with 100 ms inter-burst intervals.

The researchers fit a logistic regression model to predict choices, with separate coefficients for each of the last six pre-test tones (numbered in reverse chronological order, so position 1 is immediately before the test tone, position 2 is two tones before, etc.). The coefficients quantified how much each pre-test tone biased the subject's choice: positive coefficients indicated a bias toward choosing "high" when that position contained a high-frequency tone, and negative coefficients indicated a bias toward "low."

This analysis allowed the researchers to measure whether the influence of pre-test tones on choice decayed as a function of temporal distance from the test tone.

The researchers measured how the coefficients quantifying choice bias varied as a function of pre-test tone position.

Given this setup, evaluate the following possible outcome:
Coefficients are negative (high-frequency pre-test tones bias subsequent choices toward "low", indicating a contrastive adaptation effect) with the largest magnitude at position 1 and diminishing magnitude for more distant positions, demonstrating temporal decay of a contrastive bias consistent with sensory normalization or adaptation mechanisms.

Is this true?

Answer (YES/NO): NO